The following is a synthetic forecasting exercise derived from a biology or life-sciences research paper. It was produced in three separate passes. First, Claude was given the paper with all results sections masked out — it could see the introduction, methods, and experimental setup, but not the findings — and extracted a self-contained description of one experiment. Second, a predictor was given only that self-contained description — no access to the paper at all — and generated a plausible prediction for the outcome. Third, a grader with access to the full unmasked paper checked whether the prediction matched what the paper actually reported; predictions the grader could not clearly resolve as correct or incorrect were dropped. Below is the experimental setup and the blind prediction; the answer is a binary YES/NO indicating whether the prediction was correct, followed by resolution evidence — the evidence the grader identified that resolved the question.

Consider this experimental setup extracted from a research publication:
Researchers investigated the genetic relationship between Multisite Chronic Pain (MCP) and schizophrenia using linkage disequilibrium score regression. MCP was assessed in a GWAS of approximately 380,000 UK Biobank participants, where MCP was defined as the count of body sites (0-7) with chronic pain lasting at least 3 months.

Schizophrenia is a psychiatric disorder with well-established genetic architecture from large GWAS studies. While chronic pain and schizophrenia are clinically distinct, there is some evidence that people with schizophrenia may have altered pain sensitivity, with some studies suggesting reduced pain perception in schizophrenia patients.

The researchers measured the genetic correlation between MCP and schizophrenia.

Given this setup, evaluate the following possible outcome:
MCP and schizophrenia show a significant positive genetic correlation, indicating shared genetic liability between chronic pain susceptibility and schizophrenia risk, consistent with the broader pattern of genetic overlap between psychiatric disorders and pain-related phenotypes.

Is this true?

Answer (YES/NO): YES